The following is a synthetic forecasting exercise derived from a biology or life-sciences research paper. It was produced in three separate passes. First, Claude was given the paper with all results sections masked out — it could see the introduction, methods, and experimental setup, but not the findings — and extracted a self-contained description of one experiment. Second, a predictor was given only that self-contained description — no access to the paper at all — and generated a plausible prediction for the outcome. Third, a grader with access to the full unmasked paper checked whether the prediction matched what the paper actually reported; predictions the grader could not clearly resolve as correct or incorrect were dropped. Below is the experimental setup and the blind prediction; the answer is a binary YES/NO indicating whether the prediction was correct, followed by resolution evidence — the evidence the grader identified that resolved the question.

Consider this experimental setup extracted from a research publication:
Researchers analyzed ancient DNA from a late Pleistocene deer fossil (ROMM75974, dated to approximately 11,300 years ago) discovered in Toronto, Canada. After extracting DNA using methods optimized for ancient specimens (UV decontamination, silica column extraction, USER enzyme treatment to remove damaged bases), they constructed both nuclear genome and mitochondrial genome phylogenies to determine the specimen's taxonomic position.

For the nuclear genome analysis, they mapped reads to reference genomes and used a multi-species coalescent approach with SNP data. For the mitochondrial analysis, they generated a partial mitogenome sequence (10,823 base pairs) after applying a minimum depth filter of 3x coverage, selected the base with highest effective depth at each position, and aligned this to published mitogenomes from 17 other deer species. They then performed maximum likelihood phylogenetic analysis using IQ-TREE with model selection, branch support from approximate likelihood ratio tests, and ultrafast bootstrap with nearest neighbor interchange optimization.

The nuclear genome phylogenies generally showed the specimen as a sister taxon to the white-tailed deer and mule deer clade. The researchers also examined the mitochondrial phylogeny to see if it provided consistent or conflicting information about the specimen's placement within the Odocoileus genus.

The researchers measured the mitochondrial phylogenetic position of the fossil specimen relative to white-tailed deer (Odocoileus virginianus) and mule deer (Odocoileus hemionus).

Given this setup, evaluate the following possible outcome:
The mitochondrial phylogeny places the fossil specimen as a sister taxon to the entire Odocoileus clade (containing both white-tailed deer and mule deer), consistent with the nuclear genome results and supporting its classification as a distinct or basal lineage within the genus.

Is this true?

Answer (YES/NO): NO